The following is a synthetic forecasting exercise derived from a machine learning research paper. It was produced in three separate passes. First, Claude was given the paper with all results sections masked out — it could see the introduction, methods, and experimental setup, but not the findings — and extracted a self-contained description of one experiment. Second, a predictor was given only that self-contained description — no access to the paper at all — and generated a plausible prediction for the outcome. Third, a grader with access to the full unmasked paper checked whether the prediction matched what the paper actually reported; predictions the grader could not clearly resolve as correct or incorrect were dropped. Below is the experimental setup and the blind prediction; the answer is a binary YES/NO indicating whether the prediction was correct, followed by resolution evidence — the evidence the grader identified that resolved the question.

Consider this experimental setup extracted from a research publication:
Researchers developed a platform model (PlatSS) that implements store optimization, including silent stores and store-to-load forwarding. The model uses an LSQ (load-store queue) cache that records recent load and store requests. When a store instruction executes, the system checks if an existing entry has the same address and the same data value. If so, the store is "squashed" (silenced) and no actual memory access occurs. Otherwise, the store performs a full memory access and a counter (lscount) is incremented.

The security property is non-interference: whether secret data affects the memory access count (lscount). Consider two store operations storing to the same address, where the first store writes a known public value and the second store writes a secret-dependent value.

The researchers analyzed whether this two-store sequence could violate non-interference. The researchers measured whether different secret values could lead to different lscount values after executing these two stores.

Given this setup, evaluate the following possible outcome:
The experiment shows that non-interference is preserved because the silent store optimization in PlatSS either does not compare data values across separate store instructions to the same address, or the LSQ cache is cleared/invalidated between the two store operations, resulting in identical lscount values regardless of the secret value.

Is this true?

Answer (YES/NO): NO